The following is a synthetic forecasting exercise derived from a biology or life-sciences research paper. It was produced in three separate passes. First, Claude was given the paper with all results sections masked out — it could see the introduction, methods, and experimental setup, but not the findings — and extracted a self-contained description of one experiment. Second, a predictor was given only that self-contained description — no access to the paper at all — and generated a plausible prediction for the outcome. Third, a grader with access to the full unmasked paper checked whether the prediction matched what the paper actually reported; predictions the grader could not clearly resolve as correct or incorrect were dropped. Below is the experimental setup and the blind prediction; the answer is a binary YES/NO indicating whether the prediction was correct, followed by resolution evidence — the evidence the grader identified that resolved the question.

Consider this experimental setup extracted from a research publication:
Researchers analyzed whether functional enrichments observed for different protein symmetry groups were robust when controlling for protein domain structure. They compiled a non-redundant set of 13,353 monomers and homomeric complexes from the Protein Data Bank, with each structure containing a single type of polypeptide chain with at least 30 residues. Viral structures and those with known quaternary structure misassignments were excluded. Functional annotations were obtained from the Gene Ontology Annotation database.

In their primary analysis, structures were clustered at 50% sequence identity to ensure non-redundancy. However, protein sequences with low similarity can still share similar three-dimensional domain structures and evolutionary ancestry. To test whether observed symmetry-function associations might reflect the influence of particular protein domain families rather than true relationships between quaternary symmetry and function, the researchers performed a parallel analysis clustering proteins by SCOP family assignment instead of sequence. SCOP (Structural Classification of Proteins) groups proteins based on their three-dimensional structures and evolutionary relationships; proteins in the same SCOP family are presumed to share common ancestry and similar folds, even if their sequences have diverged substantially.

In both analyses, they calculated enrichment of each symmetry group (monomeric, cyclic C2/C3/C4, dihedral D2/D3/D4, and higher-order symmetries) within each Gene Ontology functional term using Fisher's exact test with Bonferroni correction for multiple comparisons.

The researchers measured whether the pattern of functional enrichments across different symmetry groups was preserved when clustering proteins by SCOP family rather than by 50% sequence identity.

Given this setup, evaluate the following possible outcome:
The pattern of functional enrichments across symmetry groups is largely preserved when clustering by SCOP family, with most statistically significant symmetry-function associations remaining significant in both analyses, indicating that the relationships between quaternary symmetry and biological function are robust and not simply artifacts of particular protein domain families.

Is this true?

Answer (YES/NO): YES